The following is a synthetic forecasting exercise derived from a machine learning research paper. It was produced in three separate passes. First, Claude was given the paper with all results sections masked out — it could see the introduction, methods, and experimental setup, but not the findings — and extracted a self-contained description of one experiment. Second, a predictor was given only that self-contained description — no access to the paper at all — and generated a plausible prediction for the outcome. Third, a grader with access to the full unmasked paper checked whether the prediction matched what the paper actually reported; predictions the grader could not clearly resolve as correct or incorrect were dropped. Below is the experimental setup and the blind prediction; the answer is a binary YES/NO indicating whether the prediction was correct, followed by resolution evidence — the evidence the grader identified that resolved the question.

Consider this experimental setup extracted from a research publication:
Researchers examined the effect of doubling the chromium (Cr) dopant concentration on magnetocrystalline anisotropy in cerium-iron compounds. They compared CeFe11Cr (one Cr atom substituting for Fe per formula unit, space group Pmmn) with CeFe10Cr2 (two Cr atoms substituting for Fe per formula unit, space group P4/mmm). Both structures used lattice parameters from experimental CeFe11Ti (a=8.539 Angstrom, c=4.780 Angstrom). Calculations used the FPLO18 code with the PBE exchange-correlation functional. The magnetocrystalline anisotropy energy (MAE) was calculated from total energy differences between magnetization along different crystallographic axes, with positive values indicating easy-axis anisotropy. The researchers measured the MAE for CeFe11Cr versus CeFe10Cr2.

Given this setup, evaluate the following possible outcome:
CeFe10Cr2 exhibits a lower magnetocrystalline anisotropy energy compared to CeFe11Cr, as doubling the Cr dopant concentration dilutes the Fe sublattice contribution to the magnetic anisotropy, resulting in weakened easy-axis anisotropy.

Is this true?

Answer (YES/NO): YES